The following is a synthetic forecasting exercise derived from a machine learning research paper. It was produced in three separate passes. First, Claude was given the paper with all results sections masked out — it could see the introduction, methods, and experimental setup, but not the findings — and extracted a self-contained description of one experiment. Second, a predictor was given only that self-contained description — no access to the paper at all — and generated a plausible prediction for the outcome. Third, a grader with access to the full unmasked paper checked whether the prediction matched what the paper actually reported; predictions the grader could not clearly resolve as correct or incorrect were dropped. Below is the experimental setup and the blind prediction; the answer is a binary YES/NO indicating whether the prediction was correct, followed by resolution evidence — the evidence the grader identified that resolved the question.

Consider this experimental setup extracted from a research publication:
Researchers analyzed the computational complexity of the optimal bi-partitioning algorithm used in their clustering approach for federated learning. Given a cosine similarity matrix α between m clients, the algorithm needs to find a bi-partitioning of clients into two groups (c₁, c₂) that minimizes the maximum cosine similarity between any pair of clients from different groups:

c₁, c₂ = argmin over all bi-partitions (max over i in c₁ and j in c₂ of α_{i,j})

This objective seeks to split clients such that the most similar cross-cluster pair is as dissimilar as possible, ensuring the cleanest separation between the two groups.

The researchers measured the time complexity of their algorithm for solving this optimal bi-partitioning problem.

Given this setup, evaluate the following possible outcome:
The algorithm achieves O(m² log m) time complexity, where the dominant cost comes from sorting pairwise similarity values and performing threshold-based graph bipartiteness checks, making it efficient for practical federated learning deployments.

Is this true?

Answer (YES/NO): NO